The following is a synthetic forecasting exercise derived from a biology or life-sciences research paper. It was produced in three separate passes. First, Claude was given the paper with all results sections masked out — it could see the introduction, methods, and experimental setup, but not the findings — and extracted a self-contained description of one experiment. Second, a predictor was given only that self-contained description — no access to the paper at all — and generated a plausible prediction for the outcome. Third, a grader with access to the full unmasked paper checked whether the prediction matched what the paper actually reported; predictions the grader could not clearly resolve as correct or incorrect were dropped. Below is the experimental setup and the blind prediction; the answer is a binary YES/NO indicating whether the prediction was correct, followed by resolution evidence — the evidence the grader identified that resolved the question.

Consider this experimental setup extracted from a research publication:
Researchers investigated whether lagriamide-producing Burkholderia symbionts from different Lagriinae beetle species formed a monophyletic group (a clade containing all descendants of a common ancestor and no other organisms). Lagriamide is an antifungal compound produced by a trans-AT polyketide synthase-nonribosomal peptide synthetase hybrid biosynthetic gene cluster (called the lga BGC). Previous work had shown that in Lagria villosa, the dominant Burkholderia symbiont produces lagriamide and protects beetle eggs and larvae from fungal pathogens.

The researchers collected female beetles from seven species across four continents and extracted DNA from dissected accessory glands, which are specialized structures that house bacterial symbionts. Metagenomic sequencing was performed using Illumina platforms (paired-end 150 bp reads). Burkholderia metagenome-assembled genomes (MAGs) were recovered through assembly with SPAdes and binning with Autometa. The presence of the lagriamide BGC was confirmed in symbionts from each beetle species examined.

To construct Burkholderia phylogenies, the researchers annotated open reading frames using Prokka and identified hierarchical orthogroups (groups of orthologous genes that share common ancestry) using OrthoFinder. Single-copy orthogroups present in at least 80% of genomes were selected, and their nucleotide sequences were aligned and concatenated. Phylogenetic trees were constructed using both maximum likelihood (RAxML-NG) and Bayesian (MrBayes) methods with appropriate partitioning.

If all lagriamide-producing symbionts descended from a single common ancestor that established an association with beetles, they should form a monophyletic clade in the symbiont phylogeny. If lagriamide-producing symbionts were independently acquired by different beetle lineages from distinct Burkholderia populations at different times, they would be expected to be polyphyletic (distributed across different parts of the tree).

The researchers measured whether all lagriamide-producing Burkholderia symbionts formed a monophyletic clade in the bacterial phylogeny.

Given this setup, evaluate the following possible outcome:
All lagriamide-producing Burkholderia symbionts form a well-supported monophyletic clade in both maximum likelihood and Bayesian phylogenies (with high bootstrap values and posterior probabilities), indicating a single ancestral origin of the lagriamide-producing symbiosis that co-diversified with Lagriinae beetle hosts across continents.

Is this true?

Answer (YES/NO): NO